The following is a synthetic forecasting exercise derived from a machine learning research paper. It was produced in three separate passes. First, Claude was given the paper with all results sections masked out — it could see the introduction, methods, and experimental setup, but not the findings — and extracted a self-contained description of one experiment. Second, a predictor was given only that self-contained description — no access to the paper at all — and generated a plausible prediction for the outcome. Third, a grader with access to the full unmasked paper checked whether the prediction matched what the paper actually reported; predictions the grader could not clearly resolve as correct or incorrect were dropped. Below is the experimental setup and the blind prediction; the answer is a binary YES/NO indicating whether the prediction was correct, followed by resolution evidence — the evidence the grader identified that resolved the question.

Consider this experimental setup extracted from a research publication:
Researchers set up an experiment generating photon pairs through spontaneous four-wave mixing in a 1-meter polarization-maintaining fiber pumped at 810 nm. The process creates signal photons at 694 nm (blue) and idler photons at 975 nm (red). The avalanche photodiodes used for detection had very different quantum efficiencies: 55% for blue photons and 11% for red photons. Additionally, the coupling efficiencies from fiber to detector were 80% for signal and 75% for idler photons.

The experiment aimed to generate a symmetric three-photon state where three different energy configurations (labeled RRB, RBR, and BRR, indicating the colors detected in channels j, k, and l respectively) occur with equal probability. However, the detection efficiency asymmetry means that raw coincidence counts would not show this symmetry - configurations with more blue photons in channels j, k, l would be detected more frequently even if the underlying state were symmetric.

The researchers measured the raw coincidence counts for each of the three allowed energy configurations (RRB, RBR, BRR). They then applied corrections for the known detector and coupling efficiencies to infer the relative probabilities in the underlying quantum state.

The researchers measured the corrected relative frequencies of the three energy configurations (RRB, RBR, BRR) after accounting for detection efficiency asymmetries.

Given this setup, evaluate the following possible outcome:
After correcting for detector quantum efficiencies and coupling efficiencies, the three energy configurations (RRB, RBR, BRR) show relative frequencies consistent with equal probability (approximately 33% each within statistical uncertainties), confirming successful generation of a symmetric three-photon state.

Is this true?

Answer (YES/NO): YES